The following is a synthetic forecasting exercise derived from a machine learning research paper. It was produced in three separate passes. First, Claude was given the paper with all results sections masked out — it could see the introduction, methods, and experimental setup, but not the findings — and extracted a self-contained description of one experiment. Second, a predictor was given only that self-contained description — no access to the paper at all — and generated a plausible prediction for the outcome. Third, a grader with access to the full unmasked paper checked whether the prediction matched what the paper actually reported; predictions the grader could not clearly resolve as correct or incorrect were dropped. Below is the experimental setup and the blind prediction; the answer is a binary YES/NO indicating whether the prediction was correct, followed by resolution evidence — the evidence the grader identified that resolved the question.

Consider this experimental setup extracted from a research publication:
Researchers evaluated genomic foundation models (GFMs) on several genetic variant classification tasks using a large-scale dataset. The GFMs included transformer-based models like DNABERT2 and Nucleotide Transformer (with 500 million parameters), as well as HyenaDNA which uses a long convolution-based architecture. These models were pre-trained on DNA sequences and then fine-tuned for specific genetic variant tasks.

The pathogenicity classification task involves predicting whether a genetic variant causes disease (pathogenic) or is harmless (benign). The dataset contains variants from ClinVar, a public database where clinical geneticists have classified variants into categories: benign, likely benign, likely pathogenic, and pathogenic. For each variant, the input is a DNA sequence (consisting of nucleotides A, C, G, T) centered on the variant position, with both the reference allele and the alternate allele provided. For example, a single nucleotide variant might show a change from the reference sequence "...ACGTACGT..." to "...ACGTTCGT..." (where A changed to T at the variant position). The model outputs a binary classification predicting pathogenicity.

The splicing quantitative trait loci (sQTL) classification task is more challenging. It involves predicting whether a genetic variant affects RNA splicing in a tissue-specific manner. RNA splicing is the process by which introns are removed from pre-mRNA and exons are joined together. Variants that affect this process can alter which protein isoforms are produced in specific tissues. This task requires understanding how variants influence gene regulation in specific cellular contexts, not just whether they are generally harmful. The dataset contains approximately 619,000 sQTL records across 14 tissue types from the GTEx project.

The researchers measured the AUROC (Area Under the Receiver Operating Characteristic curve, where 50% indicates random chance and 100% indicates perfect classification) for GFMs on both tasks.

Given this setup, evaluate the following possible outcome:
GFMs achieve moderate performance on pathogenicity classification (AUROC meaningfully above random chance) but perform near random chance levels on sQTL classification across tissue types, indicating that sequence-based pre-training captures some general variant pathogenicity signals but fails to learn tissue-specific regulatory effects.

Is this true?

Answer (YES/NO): YES